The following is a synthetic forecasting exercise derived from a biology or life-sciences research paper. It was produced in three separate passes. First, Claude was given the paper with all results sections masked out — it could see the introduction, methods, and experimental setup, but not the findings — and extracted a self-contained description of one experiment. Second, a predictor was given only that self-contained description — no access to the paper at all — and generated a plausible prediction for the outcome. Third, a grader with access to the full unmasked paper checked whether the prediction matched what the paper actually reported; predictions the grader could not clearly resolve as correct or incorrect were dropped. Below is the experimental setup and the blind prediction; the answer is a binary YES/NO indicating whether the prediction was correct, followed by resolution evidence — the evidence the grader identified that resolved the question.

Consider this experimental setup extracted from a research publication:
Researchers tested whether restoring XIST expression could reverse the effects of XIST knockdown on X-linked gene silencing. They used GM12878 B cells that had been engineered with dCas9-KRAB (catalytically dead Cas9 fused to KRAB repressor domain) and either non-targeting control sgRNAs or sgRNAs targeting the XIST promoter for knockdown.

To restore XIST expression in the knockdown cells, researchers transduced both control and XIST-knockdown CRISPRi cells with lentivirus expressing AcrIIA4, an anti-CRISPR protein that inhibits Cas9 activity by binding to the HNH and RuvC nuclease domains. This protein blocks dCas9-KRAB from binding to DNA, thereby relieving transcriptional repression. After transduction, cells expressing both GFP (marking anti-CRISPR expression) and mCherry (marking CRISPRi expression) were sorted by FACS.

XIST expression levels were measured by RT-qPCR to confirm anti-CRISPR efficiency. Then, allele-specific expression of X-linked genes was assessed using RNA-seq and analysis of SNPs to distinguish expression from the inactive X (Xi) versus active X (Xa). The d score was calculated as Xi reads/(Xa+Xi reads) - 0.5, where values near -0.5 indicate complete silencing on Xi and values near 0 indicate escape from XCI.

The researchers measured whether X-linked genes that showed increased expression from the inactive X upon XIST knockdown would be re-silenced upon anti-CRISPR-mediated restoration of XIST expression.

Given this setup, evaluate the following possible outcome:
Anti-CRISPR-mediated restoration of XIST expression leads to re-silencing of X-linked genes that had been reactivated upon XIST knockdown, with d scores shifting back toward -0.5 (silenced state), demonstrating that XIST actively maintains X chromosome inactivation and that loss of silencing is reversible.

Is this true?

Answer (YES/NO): YES